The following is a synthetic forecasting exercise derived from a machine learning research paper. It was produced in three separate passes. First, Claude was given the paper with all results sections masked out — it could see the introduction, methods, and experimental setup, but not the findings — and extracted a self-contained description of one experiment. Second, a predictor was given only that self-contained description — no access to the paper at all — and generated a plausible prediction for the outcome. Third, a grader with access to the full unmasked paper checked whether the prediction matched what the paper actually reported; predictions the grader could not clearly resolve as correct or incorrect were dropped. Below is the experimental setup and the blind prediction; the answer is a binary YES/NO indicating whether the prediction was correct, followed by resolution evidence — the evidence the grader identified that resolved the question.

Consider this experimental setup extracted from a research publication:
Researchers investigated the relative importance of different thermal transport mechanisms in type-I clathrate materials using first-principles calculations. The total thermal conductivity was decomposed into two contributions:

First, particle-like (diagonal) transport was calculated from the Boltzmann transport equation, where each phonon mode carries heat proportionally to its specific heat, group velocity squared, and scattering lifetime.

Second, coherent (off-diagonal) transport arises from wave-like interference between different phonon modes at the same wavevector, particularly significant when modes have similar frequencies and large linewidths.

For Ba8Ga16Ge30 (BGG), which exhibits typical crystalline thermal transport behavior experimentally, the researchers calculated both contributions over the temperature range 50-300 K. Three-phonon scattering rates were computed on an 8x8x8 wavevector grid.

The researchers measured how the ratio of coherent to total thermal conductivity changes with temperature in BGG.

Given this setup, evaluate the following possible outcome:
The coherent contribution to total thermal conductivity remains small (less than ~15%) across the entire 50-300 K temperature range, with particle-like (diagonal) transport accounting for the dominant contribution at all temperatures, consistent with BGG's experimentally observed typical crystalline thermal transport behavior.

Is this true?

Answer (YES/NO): YES